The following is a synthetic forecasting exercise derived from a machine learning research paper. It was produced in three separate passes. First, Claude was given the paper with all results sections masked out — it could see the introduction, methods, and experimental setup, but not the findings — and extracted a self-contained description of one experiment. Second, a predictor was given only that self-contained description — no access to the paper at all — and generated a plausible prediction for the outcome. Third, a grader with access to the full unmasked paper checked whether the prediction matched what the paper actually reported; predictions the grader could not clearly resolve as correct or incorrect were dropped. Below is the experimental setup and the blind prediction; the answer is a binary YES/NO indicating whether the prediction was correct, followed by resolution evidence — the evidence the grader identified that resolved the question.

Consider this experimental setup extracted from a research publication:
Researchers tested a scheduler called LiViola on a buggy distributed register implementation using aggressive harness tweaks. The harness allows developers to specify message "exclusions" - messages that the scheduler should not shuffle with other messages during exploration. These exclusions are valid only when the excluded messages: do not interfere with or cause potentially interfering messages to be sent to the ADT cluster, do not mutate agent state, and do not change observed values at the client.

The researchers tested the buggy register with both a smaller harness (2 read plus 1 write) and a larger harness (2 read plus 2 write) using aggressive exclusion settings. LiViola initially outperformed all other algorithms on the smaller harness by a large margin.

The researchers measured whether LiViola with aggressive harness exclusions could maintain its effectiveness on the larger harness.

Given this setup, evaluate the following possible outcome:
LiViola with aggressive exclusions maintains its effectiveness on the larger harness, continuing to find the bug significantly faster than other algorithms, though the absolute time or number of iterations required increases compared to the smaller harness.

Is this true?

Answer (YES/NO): NO